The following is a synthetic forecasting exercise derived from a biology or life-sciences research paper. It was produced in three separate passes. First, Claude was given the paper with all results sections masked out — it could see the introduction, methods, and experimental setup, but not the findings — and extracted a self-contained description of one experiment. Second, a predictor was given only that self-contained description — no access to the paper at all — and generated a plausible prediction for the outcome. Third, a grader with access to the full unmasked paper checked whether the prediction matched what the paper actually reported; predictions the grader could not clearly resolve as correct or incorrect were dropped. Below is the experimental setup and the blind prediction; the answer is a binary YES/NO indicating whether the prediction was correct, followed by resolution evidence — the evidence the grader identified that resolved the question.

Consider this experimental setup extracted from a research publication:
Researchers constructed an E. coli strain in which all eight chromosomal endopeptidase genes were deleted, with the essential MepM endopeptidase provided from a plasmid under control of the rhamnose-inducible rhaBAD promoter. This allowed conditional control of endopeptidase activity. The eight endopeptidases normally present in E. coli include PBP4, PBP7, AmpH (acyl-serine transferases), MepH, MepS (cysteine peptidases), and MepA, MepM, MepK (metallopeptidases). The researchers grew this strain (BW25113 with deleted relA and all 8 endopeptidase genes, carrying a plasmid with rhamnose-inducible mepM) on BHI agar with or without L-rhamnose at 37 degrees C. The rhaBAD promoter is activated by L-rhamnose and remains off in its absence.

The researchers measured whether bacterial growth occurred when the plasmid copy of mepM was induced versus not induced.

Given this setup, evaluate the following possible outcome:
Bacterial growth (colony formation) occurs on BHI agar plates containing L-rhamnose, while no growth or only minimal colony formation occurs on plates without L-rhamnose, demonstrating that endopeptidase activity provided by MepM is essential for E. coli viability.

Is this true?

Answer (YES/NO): YES